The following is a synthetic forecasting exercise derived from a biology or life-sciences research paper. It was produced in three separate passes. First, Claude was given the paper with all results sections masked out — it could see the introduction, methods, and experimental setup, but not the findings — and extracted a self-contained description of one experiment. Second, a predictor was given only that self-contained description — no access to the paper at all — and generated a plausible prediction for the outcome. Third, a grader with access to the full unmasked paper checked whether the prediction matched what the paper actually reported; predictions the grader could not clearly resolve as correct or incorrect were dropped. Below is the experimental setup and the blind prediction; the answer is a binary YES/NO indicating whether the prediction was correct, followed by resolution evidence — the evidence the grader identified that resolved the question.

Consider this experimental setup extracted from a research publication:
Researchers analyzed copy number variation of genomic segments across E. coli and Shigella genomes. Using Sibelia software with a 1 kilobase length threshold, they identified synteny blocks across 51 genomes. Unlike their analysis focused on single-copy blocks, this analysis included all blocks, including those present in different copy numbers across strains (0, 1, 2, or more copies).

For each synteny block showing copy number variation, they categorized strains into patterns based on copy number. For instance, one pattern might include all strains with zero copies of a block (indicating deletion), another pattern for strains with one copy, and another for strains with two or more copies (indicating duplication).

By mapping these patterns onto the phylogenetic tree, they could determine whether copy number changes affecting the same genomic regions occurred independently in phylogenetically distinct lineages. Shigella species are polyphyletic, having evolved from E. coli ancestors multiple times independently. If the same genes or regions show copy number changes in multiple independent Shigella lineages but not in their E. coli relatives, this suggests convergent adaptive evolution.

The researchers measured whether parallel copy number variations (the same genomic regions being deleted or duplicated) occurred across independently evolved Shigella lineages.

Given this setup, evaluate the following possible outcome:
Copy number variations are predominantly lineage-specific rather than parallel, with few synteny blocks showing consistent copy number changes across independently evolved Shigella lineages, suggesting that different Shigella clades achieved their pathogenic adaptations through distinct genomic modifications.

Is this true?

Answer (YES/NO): YES